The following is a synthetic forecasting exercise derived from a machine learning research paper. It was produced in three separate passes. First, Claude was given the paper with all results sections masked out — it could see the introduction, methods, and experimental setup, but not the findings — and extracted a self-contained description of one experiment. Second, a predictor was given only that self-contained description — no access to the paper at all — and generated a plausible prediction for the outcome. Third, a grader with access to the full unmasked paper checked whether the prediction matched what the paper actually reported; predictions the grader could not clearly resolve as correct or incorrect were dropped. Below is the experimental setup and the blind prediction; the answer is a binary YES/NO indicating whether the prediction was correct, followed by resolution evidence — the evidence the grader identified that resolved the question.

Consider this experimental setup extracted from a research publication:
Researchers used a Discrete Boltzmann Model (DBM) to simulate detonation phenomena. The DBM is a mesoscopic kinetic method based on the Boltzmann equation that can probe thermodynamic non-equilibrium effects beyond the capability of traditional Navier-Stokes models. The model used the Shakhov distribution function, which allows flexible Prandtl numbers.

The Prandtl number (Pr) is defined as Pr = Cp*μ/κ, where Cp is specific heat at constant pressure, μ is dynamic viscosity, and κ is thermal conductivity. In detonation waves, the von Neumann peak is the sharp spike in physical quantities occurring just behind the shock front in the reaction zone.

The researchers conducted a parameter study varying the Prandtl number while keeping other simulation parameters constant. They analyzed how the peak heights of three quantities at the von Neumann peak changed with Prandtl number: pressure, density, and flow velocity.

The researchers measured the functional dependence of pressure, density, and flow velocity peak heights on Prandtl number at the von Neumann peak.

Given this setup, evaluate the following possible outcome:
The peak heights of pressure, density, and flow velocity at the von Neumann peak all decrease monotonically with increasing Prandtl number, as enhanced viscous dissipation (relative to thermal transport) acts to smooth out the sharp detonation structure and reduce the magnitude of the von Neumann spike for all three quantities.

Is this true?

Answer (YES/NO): NO